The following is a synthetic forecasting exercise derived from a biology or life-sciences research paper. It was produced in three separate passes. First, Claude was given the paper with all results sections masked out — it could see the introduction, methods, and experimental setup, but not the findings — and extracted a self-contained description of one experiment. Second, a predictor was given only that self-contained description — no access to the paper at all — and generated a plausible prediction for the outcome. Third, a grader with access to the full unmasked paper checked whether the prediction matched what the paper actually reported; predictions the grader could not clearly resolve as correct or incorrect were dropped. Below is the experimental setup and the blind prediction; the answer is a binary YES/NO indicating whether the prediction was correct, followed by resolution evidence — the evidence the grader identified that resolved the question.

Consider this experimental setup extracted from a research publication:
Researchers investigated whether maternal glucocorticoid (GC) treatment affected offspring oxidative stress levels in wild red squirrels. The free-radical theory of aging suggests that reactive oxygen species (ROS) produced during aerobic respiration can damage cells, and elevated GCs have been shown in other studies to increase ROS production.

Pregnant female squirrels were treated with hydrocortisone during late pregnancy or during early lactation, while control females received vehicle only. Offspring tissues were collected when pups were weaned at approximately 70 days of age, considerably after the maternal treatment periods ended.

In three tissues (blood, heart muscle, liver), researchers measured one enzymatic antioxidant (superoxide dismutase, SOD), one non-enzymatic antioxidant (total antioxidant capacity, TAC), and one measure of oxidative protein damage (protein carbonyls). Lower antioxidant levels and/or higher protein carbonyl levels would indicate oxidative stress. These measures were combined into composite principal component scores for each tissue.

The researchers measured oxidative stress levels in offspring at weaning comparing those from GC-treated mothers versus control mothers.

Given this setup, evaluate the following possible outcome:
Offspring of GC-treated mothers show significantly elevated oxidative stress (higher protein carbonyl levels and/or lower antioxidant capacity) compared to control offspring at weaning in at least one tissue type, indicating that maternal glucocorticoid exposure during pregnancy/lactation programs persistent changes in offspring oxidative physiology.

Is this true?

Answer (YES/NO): NO